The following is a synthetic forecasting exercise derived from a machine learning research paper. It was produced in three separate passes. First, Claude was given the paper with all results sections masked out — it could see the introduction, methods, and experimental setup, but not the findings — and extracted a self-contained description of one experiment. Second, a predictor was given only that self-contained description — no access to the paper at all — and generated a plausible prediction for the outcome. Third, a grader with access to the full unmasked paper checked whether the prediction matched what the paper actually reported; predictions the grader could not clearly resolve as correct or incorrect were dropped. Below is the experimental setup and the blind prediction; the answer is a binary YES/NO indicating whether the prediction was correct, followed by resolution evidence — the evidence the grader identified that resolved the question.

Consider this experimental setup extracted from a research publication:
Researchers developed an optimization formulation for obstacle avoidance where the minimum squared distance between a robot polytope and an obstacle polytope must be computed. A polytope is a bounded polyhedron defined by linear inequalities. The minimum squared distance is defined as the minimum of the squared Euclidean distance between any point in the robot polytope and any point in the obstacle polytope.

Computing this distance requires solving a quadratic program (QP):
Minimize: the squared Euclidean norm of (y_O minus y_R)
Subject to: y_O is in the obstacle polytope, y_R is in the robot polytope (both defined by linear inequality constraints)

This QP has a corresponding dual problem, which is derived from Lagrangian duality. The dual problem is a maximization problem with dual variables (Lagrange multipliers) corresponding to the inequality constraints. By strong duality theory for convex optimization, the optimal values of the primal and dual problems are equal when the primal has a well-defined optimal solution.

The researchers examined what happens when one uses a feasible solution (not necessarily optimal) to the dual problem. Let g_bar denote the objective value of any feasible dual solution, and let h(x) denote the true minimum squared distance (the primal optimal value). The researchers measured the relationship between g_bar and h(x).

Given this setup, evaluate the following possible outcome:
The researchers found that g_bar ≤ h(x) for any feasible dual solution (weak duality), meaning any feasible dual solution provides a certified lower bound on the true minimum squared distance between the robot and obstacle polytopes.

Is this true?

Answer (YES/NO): YES